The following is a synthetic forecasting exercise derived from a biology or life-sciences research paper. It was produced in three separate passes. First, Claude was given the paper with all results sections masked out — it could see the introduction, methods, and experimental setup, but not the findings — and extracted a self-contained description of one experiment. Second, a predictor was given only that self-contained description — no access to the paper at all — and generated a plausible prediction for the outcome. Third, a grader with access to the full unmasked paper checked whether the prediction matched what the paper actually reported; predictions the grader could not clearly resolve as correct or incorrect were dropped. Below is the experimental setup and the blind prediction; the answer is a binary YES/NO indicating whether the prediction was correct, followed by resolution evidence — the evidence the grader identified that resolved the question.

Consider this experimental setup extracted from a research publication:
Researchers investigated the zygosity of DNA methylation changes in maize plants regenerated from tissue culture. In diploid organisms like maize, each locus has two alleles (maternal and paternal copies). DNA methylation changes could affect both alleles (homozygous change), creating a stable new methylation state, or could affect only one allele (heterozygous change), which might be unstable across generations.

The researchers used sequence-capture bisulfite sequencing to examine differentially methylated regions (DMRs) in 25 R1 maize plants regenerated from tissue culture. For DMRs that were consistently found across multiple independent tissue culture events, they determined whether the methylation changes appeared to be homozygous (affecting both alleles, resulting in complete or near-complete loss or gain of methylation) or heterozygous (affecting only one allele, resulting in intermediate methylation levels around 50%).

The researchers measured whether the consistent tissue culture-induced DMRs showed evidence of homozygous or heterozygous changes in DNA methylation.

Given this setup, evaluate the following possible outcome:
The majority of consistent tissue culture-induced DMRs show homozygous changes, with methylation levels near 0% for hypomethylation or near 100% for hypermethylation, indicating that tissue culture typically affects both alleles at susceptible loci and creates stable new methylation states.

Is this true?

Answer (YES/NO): YES